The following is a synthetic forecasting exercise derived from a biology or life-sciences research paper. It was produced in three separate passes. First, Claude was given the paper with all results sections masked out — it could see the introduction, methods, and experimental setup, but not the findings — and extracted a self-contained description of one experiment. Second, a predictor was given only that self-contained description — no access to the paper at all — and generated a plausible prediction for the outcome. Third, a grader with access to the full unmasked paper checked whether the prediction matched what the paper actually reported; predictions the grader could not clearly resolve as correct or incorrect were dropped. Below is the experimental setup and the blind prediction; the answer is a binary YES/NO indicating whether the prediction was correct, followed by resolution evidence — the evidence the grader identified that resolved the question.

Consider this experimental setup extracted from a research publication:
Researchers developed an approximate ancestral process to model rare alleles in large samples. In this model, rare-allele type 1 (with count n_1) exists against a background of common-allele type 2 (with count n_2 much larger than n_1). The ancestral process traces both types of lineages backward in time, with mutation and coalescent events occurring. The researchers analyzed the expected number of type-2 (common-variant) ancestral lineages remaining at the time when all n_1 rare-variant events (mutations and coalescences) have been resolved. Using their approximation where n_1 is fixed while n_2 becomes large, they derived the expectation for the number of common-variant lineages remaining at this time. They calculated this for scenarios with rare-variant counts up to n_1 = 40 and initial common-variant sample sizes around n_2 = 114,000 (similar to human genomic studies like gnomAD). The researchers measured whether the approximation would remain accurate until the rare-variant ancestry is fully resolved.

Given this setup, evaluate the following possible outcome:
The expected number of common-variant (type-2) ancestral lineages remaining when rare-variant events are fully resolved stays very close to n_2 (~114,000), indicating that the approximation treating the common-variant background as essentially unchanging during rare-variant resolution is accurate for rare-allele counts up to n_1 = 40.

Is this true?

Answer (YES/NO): NO